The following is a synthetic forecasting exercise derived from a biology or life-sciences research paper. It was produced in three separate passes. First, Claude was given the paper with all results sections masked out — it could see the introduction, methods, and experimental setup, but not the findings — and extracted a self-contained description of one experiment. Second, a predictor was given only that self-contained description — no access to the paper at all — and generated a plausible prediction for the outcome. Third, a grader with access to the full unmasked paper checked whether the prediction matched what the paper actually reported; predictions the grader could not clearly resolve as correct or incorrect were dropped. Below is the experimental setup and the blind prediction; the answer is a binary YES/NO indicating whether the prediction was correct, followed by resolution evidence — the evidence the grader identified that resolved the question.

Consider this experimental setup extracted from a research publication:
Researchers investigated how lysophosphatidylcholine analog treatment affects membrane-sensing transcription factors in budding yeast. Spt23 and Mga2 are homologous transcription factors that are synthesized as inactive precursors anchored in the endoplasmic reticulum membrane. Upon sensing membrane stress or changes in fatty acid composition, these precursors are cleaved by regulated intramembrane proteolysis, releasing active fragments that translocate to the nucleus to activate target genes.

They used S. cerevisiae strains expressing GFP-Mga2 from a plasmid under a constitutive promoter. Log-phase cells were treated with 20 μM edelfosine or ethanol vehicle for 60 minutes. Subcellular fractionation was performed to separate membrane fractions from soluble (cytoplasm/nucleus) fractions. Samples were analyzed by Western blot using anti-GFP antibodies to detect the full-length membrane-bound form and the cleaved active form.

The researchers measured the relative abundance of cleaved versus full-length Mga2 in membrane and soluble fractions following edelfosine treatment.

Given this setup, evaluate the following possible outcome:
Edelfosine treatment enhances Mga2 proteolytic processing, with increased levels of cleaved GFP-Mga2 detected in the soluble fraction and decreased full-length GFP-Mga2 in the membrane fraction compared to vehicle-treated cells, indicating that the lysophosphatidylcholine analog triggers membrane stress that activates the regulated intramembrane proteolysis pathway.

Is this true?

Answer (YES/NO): NO